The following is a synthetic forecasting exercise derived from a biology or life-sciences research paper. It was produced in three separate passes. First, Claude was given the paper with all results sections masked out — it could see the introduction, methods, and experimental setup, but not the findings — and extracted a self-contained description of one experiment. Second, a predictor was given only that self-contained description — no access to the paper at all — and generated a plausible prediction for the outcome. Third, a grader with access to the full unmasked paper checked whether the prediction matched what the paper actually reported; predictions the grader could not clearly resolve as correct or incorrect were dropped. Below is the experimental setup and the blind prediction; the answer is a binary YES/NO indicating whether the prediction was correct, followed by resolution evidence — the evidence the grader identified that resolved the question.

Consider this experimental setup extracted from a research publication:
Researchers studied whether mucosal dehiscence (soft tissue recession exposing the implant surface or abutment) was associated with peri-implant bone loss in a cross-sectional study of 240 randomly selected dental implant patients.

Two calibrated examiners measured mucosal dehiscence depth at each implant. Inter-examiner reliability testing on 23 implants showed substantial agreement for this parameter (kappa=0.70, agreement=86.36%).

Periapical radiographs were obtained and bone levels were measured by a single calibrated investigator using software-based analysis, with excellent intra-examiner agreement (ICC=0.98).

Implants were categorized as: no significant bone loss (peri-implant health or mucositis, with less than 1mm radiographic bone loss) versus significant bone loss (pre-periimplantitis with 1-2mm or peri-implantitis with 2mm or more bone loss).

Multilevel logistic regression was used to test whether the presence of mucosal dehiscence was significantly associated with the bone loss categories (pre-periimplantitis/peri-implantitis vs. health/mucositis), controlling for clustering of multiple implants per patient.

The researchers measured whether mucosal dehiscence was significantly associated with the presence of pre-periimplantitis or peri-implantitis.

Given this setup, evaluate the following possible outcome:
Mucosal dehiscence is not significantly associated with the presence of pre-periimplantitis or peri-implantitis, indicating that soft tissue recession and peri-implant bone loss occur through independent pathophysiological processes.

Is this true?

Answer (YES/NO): NO